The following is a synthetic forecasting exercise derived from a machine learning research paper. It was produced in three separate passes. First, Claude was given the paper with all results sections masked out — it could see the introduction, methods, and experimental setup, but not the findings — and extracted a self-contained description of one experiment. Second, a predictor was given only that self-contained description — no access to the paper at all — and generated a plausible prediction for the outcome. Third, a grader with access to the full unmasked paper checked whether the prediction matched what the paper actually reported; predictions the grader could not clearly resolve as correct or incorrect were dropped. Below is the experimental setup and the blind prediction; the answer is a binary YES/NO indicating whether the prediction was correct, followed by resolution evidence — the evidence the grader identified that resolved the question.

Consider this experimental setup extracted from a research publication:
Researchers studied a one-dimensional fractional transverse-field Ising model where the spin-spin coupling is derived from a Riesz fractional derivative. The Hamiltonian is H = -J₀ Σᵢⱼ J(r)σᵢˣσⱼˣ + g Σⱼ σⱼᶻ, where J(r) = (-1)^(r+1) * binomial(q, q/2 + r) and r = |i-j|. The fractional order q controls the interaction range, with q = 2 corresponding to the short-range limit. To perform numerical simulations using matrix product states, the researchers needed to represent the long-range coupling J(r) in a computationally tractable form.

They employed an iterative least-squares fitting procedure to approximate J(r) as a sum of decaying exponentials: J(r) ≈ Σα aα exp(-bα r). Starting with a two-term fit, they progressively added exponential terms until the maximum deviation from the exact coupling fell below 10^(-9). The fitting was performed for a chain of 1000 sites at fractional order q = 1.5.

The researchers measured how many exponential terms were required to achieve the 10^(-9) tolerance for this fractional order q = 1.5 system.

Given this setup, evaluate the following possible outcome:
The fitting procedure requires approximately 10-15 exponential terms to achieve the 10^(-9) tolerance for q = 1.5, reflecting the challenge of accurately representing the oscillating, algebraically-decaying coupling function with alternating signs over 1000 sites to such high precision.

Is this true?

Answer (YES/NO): YES